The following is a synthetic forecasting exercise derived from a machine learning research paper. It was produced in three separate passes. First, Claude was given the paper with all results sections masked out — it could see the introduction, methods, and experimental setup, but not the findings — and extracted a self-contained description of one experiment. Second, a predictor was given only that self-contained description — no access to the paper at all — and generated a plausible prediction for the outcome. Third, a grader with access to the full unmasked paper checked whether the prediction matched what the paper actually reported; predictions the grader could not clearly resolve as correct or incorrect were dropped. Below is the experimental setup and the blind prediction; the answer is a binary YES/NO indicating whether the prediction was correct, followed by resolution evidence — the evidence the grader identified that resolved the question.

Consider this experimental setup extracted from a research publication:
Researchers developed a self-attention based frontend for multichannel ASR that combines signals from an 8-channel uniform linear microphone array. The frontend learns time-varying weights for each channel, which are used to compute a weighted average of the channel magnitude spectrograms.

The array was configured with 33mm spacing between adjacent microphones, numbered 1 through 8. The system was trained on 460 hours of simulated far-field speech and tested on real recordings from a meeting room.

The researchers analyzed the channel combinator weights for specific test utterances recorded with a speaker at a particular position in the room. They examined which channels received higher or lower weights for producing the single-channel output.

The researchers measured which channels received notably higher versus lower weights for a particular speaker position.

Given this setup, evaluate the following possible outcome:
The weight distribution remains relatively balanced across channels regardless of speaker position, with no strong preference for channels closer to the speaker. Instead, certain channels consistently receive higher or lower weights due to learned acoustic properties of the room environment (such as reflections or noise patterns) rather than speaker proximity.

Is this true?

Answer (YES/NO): NO